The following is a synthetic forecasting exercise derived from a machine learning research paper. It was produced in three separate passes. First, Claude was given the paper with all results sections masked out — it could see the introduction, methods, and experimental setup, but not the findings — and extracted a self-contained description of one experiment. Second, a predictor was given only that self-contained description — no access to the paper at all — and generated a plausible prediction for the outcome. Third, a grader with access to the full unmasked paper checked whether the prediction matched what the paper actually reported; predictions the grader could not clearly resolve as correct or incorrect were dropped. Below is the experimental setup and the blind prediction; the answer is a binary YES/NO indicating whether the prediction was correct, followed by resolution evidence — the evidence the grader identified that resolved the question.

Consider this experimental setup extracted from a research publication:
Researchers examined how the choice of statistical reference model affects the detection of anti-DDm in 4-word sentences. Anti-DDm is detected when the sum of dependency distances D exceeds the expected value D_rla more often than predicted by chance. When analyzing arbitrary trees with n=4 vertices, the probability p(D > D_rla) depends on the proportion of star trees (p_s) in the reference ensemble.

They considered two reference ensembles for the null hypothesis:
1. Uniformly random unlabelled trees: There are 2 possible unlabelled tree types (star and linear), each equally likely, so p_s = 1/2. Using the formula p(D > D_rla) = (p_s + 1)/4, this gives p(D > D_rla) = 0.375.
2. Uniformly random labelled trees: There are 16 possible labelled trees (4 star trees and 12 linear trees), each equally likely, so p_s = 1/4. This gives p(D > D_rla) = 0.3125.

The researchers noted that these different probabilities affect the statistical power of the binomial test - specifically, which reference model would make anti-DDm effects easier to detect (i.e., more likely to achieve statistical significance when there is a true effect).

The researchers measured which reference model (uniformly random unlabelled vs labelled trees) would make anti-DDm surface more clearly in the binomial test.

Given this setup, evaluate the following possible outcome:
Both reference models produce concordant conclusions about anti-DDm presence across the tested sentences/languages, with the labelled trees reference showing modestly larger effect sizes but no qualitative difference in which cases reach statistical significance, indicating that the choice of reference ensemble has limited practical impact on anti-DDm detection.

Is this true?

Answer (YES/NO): NO